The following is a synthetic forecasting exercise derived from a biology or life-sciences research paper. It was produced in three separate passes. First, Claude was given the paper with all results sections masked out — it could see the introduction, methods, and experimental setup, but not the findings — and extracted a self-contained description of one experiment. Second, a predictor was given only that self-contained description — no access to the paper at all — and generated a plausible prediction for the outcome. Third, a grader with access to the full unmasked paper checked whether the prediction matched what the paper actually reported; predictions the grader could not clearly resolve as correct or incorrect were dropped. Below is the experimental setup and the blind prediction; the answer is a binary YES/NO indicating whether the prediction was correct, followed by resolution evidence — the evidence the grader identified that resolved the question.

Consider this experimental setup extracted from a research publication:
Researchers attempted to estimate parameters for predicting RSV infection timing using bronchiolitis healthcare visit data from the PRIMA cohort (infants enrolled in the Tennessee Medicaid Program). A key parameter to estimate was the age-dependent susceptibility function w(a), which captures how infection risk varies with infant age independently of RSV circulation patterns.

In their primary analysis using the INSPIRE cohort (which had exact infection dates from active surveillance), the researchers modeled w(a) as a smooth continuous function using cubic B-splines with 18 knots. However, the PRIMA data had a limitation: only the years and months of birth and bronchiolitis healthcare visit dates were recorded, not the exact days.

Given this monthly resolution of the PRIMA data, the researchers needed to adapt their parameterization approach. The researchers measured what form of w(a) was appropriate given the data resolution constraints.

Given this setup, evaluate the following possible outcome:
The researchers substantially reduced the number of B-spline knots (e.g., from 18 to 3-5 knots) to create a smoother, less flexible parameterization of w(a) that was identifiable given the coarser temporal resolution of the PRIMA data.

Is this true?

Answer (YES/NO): NO